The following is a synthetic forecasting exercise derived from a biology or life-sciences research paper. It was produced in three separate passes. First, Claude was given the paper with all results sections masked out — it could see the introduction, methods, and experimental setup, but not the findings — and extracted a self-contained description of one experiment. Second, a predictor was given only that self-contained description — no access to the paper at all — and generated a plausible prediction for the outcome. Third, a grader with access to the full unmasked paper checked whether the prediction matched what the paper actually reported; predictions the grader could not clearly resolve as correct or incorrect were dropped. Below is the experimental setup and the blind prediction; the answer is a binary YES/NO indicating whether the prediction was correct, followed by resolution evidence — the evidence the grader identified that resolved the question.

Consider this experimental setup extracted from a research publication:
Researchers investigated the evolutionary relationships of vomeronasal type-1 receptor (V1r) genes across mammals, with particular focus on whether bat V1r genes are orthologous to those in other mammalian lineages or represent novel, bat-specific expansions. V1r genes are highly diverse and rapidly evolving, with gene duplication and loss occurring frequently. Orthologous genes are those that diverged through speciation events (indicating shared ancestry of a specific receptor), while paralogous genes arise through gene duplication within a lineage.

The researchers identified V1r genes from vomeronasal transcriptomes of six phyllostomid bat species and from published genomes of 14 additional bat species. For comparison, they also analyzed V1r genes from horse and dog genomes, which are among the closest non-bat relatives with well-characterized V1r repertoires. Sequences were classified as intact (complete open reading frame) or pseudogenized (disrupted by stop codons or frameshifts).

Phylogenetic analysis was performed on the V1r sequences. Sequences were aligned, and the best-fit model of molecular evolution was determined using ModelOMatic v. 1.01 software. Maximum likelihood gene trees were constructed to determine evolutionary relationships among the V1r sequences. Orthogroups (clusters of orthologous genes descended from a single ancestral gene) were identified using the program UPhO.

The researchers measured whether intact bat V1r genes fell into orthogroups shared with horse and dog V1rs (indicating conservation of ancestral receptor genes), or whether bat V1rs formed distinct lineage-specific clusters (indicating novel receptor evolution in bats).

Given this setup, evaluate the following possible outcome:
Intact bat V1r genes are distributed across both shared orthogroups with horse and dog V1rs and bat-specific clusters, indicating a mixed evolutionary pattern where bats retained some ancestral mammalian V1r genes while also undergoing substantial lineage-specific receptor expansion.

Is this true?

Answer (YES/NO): NO